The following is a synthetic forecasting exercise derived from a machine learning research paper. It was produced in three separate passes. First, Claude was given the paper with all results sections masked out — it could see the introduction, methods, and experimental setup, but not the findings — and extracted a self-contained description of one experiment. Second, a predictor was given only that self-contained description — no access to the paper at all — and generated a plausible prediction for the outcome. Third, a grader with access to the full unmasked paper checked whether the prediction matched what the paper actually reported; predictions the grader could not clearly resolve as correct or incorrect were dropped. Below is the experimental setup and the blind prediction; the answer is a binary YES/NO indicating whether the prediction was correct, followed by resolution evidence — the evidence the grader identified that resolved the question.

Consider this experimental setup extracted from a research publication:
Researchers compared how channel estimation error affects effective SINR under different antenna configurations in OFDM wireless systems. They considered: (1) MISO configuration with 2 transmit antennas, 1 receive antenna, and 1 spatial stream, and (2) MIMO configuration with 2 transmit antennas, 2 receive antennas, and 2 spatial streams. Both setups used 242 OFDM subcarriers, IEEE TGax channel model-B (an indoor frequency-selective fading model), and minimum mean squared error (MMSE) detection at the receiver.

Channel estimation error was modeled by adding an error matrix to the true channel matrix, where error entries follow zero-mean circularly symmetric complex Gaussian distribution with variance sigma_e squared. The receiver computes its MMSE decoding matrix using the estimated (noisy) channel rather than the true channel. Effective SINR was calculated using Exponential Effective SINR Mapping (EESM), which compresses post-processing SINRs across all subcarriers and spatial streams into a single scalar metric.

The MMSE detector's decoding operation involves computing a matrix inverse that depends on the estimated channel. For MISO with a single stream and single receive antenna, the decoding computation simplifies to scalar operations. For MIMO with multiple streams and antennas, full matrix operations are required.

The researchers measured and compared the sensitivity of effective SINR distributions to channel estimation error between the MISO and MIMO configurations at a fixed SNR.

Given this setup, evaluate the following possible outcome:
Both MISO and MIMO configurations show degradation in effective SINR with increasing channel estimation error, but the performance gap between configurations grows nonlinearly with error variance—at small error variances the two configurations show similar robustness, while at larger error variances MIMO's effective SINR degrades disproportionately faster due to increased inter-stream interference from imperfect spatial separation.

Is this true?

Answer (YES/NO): NO